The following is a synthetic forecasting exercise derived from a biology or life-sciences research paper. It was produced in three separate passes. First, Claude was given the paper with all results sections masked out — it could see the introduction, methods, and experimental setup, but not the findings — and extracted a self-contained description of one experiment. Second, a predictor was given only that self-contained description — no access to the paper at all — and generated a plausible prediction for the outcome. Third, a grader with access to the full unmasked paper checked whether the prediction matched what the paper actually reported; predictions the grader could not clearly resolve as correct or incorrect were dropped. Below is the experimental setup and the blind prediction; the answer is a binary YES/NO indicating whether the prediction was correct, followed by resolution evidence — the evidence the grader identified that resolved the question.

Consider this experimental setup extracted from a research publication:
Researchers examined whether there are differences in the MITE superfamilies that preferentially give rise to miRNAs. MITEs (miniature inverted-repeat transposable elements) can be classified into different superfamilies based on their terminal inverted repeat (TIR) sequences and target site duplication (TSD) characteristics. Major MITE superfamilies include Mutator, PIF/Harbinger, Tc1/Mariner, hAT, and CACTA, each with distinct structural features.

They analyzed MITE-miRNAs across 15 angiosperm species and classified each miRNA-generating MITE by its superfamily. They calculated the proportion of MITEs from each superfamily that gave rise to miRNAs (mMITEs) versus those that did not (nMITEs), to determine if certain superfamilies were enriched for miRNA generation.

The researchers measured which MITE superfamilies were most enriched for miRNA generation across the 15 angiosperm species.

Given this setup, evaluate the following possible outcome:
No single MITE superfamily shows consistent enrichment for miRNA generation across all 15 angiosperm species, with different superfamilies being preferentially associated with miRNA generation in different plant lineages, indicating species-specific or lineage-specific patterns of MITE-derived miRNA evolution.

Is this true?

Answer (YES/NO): YES